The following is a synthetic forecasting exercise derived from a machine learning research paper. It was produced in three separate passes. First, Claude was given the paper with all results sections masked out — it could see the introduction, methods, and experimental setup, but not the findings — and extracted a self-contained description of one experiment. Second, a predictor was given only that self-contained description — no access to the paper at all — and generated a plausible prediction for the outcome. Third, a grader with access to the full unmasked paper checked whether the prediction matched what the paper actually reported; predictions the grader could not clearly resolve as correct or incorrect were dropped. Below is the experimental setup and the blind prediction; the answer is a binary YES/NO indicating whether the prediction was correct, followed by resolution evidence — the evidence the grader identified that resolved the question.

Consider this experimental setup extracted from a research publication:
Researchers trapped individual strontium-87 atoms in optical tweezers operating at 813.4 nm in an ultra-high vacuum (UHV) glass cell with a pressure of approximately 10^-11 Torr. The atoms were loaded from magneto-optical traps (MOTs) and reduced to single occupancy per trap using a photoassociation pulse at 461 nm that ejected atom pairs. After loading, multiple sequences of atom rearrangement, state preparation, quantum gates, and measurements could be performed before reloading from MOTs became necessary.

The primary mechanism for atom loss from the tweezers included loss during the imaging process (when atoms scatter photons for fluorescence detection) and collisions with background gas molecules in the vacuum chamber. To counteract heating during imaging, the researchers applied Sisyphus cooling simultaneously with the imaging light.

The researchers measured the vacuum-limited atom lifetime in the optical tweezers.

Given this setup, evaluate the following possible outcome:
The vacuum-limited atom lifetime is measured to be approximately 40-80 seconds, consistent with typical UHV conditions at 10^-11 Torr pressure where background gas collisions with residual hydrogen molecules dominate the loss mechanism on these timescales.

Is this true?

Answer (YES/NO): YES